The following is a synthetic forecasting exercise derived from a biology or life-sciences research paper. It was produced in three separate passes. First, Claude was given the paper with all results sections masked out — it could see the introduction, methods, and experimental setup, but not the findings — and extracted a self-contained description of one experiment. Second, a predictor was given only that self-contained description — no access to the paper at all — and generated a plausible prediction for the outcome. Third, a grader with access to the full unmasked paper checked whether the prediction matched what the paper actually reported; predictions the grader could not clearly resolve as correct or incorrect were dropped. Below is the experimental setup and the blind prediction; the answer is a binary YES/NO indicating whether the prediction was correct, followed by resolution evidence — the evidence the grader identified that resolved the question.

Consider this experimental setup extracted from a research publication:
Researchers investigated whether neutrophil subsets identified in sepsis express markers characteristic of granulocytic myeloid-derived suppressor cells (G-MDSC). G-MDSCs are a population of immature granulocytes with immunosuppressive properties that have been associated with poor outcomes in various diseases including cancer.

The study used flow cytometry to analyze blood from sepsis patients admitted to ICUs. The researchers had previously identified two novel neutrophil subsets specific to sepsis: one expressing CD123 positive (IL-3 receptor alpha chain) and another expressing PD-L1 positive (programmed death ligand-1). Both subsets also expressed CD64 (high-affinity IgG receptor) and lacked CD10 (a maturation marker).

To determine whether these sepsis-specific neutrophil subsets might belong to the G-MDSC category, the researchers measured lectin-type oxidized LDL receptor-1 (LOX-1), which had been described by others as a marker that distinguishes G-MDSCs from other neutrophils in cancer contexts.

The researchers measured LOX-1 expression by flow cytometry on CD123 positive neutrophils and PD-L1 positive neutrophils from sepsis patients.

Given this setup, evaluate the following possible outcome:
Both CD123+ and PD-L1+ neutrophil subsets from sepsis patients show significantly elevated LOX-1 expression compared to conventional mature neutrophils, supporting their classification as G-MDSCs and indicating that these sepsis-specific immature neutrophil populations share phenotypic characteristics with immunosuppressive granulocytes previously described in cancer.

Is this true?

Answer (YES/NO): NO